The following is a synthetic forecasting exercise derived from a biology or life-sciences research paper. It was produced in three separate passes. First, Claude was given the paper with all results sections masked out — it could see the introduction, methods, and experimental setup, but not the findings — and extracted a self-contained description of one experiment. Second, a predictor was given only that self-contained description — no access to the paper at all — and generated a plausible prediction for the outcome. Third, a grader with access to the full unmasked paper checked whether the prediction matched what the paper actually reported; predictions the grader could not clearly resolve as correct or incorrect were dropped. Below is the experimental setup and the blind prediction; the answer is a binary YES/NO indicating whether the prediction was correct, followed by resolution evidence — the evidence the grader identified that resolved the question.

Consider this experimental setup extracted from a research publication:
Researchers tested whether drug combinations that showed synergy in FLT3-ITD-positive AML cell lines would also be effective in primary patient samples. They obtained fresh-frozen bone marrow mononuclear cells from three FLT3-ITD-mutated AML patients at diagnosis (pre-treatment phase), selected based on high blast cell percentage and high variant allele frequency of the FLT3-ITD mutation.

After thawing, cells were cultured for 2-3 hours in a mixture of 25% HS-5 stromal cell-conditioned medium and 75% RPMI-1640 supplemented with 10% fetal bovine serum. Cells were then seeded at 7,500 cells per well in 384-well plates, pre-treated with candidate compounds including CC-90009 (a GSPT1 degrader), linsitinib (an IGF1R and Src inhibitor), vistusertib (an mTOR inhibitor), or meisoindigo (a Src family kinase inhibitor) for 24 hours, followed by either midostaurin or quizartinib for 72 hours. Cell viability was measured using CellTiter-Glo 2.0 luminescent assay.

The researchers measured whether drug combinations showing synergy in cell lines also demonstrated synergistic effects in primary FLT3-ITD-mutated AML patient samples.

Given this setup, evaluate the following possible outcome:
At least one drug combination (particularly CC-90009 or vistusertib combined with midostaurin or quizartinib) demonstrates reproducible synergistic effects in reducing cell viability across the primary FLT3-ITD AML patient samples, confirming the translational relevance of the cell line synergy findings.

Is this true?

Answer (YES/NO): YES